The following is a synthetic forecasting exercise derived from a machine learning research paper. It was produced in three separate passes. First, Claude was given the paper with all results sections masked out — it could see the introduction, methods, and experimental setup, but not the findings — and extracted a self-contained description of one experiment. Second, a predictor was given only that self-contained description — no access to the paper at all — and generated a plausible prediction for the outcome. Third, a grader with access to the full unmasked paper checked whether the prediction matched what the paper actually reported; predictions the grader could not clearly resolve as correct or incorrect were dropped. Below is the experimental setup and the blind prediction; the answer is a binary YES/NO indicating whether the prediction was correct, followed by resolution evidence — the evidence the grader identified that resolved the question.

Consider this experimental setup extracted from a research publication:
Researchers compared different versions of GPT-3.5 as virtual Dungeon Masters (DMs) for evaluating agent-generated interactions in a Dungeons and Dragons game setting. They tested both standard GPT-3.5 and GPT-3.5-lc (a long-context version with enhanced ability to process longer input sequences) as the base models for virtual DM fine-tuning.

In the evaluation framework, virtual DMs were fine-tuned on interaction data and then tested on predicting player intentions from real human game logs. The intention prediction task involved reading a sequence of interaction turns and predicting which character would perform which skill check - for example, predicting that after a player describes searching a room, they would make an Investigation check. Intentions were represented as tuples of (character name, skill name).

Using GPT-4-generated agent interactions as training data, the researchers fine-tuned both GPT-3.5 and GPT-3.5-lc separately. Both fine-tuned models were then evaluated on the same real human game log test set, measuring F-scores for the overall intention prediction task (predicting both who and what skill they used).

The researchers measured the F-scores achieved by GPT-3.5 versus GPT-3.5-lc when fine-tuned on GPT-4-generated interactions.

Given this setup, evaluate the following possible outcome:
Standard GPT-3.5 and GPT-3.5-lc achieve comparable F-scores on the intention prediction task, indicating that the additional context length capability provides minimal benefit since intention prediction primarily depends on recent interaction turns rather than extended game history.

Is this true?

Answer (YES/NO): NO